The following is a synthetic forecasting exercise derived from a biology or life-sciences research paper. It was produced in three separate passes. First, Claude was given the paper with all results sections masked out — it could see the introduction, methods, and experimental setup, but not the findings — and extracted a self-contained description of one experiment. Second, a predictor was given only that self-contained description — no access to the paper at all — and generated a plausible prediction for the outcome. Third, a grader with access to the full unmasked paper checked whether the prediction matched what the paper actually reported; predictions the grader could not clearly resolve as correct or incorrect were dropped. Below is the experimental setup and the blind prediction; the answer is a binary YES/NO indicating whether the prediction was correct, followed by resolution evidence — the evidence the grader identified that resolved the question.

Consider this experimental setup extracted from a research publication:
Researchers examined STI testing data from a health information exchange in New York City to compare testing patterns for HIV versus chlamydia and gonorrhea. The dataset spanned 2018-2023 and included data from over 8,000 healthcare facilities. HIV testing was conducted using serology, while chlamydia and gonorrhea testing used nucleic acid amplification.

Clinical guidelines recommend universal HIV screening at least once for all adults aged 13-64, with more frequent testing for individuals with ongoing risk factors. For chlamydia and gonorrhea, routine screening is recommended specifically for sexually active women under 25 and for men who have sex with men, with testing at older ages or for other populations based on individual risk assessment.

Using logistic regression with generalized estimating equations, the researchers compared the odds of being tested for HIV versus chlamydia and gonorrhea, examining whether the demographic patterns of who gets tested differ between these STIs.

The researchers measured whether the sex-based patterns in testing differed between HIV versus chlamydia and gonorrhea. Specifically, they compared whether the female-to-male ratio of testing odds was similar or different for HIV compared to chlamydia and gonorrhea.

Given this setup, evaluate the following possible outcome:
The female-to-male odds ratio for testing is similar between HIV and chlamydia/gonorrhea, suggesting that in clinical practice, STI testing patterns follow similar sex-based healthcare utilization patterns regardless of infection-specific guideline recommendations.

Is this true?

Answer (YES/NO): NO